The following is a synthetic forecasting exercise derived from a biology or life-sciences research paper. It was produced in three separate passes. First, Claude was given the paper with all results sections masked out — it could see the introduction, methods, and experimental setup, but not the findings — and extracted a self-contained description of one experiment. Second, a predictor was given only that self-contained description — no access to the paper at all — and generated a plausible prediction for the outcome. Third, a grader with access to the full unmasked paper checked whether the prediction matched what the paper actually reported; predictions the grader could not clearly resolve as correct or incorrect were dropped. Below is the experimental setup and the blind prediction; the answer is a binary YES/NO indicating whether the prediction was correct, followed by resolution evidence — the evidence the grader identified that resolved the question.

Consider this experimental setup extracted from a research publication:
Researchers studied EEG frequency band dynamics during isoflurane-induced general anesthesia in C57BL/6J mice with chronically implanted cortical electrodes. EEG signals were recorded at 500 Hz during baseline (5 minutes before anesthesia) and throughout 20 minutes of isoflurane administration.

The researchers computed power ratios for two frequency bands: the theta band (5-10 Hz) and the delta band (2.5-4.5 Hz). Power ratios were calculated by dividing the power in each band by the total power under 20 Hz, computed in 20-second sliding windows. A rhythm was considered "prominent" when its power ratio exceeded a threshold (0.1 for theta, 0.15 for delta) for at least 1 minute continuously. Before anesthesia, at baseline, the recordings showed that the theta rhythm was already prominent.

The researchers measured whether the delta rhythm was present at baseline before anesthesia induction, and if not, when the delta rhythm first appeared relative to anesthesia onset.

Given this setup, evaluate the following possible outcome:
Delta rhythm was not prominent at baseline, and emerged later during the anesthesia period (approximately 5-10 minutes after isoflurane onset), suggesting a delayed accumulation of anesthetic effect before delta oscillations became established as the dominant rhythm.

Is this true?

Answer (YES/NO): NO